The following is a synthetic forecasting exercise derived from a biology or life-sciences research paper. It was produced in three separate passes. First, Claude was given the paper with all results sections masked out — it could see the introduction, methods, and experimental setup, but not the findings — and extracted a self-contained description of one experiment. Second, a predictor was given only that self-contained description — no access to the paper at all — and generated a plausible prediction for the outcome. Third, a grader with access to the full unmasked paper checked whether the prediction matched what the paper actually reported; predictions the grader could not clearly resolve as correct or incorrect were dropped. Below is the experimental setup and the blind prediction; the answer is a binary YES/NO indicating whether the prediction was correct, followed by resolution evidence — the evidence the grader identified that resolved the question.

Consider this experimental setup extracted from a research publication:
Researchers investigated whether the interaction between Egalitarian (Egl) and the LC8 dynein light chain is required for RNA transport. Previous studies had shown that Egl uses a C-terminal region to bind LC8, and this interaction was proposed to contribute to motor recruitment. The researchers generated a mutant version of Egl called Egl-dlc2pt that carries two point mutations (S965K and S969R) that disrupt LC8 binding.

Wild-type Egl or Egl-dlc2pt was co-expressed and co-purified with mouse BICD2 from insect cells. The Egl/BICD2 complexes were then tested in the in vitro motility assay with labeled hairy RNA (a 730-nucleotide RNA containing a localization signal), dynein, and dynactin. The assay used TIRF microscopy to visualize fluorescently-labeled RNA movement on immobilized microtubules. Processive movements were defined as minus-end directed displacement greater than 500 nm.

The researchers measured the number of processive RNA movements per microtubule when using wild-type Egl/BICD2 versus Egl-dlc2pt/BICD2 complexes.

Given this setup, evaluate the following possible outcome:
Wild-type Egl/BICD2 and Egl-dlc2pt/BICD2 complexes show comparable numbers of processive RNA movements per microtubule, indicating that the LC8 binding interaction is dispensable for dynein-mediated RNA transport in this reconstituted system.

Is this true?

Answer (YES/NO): YES